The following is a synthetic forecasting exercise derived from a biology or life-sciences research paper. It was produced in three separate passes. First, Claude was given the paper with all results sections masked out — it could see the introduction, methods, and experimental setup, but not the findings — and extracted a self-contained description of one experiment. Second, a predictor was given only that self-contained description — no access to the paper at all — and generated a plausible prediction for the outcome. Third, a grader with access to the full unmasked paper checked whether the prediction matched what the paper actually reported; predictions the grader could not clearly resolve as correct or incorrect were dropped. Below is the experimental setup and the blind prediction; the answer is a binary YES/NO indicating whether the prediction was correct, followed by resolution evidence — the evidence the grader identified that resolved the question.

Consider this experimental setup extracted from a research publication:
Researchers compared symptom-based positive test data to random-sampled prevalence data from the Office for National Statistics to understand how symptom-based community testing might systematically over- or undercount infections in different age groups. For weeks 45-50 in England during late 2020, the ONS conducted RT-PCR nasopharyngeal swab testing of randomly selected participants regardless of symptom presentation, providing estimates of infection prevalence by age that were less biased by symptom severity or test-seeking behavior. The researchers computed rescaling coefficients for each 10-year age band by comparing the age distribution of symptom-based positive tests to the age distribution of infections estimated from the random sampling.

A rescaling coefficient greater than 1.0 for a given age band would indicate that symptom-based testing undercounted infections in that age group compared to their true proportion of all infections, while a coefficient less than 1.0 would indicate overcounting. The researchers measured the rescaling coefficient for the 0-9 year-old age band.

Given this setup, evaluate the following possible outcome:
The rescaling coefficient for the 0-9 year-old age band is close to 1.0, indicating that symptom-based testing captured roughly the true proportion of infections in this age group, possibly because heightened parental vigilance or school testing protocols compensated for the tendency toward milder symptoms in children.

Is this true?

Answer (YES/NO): NO